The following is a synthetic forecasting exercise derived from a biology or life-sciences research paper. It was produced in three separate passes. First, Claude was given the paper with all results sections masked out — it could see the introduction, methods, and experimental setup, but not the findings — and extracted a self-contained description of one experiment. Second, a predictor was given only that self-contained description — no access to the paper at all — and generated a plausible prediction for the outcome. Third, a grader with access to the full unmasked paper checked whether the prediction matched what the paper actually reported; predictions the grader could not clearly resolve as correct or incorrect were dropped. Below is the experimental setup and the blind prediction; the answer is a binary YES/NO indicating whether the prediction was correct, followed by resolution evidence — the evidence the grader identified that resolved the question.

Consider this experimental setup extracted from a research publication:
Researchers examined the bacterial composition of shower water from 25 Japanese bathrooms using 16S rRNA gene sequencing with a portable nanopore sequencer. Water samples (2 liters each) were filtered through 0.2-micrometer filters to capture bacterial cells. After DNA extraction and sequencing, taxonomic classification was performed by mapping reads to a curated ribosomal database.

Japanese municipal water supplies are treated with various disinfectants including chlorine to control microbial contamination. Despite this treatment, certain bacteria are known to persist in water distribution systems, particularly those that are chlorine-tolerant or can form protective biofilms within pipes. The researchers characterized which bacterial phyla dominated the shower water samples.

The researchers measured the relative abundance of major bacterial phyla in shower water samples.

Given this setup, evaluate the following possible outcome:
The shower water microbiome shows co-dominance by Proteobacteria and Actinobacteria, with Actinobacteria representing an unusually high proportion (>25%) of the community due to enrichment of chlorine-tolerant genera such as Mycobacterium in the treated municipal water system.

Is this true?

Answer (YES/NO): NO